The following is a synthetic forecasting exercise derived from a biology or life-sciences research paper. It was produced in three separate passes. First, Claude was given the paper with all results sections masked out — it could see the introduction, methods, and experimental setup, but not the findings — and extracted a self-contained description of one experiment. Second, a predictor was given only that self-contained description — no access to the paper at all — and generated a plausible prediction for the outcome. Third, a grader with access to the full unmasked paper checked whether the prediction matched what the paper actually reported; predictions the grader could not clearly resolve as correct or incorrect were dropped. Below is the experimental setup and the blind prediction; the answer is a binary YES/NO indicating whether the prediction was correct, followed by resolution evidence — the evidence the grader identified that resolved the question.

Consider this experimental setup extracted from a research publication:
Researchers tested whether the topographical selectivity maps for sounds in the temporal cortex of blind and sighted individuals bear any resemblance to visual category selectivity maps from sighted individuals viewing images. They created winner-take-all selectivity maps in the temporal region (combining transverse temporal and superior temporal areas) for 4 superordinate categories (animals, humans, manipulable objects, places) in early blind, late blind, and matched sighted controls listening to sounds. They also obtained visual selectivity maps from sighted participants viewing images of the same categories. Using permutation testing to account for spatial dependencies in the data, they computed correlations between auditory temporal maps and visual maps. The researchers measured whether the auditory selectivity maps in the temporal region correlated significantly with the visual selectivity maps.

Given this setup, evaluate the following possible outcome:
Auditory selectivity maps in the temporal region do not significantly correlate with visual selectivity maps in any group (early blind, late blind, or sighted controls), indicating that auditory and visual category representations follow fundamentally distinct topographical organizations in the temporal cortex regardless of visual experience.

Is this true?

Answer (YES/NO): YES